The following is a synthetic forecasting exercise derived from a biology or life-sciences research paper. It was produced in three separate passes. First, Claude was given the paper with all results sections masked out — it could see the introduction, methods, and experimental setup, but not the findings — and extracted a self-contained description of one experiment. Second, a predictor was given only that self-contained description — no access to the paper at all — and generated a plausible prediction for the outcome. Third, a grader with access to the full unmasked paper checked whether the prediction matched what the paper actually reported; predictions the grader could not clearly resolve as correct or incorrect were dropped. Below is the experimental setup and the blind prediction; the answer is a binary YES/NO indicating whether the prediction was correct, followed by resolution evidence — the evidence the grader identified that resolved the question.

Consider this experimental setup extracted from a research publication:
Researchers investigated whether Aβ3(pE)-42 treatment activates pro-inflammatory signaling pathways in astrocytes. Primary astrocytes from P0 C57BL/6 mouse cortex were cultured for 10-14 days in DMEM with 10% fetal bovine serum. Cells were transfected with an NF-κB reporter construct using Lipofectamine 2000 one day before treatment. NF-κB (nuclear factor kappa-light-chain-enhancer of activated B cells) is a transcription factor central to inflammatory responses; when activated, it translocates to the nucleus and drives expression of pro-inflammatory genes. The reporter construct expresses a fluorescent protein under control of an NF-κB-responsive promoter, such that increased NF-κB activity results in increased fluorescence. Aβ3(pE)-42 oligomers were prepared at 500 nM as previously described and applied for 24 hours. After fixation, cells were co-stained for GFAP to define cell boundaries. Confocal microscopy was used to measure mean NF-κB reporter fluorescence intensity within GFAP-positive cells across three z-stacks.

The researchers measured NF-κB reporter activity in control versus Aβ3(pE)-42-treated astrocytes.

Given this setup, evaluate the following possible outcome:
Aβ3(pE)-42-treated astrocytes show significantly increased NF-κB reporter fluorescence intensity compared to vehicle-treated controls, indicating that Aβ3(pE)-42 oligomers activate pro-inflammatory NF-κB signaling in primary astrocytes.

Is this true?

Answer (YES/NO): YES